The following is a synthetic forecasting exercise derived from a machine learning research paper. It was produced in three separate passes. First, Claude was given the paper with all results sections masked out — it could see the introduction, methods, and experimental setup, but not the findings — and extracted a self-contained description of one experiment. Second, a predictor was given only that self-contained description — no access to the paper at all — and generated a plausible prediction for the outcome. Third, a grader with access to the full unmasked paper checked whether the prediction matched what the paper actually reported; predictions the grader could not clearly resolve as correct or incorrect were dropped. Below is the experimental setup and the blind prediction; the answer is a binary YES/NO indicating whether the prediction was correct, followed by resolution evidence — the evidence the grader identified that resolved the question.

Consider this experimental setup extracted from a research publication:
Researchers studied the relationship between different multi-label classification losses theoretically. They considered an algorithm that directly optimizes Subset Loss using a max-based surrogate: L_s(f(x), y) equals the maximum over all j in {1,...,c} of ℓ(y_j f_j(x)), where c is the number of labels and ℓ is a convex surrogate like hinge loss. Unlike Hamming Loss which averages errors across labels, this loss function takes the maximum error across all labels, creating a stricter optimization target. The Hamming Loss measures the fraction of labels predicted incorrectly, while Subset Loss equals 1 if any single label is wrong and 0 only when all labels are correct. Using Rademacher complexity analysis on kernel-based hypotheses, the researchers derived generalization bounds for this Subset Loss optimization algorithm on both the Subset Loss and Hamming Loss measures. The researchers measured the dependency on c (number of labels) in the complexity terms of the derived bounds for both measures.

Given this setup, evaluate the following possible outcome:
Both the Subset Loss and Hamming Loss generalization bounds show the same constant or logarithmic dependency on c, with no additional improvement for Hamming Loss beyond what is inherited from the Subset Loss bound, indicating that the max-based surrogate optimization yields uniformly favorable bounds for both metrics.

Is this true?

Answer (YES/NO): NO